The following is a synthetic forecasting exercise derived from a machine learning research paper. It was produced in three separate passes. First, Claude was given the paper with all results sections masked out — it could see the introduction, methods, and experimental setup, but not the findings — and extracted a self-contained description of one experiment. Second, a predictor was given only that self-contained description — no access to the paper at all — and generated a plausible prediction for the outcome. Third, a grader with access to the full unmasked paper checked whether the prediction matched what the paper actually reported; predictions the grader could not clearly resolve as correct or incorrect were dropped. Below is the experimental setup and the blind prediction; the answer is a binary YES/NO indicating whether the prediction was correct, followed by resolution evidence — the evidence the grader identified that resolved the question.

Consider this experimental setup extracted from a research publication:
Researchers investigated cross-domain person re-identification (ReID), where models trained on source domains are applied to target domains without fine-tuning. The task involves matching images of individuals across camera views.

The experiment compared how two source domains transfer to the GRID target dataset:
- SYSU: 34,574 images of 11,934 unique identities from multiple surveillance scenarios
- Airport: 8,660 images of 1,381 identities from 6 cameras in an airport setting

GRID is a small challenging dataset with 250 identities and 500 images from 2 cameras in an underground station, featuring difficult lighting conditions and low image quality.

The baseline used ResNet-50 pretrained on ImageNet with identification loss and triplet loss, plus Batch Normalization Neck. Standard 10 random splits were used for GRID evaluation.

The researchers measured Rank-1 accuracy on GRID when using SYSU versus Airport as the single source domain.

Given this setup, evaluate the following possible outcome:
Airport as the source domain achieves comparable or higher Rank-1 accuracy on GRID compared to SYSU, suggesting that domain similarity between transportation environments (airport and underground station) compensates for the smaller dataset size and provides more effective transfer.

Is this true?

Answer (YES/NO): YES